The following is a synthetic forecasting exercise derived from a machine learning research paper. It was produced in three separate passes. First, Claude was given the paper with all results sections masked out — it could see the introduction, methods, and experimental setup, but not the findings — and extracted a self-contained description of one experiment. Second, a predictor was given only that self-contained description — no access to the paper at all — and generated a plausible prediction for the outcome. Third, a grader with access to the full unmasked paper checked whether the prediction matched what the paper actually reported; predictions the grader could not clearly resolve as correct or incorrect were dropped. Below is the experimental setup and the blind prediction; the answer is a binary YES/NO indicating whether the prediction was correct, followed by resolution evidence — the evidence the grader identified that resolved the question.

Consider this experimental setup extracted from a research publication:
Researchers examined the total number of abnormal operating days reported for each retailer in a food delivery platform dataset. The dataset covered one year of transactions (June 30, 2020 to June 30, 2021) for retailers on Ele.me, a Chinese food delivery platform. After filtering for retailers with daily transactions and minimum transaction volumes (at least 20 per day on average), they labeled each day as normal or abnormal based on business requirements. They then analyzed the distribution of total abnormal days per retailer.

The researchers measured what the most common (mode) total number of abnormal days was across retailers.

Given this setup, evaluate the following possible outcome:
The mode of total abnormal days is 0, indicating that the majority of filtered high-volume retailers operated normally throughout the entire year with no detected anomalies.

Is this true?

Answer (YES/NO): NO